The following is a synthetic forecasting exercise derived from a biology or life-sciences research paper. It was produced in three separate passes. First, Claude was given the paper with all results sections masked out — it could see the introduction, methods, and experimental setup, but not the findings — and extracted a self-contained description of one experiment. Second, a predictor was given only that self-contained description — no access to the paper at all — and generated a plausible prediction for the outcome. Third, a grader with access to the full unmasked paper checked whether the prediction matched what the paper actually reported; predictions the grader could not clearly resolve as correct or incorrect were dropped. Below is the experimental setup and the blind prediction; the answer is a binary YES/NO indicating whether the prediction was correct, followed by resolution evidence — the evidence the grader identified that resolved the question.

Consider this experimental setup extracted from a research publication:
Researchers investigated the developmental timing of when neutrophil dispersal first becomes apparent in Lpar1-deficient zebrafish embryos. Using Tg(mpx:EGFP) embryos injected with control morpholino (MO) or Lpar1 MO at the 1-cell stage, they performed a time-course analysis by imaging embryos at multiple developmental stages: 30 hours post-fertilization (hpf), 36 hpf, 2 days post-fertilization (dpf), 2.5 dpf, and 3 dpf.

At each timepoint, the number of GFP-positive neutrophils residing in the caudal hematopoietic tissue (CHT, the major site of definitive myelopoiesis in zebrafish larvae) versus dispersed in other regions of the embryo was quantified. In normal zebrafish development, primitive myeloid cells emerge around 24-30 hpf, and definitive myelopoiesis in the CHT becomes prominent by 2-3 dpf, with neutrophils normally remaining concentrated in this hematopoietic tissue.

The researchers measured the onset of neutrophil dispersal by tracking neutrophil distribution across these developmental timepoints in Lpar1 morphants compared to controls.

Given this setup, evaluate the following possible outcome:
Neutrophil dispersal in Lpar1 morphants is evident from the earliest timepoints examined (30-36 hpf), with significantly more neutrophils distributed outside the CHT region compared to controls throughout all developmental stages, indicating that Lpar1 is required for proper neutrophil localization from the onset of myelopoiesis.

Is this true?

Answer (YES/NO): NO